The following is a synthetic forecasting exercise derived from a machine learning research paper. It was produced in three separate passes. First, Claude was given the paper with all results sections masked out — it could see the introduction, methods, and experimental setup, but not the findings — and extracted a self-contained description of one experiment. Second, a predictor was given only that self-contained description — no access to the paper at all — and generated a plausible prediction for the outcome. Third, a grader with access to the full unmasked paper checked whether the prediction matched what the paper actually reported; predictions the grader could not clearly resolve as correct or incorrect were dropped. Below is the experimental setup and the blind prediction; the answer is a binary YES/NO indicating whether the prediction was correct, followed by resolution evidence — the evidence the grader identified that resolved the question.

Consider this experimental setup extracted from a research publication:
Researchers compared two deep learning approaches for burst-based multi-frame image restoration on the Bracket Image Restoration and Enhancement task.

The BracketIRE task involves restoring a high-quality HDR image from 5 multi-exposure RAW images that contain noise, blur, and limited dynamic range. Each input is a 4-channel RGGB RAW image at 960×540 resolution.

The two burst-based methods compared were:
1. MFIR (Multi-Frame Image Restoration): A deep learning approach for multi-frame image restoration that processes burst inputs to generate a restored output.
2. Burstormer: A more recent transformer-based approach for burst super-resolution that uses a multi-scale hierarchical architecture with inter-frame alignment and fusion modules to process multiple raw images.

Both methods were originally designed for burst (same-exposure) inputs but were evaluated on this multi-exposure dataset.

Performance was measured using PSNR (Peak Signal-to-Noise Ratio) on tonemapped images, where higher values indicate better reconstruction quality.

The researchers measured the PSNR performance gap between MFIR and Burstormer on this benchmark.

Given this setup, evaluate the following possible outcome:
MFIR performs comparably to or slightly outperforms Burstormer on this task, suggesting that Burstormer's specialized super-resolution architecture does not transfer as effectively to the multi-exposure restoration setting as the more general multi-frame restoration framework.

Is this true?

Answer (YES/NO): NO